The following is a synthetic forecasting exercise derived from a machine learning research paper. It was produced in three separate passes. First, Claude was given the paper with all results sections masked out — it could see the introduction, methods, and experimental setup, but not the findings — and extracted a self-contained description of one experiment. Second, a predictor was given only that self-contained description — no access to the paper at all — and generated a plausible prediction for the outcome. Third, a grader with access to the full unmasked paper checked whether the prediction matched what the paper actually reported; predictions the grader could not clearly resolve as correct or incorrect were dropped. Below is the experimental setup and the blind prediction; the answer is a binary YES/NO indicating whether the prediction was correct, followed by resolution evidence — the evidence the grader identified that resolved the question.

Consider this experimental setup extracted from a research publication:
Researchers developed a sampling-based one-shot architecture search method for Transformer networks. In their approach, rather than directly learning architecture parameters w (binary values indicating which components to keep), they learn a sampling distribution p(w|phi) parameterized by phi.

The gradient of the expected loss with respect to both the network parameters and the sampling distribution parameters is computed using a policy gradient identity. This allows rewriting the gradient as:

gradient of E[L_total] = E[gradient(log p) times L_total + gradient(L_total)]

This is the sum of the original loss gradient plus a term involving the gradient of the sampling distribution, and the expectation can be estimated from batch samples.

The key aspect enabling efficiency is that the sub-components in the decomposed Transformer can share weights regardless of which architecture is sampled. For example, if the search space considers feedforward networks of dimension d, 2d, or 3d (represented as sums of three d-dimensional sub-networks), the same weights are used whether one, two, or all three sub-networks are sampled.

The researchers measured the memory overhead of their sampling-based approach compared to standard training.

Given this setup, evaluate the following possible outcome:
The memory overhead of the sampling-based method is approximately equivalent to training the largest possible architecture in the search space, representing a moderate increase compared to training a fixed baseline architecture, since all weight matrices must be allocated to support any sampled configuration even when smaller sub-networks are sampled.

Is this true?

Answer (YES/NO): NO